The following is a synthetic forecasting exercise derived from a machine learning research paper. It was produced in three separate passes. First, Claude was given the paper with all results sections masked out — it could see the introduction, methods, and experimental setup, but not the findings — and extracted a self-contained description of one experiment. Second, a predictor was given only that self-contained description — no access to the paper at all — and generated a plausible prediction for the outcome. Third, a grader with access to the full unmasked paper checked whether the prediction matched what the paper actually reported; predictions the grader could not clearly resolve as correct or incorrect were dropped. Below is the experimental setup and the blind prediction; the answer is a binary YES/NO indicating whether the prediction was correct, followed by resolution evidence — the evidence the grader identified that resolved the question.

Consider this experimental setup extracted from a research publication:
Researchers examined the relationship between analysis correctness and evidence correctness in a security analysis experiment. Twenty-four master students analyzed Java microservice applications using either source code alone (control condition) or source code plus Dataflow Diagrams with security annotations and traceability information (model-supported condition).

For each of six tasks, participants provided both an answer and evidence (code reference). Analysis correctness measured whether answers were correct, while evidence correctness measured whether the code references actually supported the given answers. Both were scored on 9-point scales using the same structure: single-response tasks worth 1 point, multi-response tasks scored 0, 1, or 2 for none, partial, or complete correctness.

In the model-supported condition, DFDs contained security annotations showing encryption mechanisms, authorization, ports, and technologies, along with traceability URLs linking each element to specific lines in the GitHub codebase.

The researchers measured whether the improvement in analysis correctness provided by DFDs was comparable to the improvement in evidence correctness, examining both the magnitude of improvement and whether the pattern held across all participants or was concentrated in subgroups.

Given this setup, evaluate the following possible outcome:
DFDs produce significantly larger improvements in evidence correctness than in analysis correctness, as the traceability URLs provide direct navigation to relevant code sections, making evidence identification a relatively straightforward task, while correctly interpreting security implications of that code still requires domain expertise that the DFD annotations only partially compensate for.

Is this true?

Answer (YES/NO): NO